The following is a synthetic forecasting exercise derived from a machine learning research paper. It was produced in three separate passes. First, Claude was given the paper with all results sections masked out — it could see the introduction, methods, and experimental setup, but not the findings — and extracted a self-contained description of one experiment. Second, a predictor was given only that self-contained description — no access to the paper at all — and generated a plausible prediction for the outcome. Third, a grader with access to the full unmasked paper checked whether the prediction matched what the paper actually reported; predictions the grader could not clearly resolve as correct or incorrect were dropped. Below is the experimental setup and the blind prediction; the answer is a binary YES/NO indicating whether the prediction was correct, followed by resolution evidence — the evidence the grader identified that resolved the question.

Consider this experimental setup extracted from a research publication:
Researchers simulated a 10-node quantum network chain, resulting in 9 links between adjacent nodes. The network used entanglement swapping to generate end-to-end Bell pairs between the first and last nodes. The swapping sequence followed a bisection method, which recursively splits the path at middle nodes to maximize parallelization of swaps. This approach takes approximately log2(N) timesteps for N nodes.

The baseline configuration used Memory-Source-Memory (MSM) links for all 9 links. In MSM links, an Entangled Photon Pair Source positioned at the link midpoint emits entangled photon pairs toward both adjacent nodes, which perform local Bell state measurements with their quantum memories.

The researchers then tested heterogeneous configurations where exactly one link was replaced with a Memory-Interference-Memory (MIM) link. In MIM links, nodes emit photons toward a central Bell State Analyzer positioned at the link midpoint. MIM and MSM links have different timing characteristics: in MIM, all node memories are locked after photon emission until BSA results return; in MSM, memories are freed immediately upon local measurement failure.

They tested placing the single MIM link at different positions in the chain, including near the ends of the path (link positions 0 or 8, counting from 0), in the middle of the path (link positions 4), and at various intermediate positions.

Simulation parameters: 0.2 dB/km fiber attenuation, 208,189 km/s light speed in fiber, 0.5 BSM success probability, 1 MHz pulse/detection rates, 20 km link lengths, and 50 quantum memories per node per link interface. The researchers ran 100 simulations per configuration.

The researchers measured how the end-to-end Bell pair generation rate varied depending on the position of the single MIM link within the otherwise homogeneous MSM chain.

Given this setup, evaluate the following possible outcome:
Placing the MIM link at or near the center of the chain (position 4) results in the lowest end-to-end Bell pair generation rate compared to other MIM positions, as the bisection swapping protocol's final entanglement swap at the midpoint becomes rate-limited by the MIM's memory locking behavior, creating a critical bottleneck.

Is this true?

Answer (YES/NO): NO